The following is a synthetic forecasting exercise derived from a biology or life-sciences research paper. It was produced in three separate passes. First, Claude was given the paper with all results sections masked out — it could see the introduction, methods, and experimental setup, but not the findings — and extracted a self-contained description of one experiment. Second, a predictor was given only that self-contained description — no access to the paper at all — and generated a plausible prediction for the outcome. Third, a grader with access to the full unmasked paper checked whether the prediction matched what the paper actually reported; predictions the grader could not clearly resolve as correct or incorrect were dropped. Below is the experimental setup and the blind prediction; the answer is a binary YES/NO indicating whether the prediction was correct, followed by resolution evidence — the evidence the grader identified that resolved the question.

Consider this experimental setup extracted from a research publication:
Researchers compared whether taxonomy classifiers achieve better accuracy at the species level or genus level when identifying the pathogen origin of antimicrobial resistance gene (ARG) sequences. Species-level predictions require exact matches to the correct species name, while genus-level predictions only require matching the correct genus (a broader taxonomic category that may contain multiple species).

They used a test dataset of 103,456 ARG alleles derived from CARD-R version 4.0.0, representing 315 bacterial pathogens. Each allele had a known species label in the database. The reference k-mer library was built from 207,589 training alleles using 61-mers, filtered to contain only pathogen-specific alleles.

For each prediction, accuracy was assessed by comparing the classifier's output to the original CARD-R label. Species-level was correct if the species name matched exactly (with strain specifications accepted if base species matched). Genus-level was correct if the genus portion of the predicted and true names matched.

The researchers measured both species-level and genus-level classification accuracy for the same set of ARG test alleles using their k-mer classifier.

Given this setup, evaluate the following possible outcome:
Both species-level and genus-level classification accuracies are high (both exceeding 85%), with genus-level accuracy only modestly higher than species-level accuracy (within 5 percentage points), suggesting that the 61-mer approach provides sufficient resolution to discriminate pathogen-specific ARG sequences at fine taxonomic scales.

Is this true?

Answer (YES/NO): NO